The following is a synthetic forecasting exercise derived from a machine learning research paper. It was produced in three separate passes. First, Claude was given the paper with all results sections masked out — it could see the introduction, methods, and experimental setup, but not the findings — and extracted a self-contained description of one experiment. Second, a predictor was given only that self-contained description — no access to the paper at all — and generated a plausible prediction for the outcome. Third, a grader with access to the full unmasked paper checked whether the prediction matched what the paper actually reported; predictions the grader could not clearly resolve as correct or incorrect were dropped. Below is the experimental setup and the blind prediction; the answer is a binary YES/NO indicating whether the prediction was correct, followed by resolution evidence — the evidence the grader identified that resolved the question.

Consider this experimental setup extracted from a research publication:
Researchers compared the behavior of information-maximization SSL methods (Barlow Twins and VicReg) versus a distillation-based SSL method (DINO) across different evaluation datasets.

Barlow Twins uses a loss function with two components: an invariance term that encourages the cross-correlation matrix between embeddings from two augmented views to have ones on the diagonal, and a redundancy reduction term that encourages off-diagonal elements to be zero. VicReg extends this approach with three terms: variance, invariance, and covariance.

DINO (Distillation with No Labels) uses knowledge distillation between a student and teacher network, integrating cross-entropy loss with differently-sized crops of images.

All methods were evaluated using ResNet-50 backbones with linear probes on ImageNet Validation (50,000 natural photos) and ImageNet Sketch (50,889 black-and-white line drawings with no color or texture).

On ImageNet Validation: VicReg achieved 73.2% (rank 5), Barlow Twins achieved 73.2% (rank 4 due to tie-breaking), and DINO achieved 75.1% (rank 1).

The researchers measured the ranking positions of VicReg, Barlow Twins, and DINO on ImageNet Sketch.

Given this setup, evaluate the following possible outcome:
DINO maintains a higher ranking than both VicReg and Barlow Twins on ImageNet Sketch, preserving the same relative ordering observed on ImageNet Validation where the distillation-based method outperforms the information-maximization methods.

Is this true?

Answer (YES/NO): NO